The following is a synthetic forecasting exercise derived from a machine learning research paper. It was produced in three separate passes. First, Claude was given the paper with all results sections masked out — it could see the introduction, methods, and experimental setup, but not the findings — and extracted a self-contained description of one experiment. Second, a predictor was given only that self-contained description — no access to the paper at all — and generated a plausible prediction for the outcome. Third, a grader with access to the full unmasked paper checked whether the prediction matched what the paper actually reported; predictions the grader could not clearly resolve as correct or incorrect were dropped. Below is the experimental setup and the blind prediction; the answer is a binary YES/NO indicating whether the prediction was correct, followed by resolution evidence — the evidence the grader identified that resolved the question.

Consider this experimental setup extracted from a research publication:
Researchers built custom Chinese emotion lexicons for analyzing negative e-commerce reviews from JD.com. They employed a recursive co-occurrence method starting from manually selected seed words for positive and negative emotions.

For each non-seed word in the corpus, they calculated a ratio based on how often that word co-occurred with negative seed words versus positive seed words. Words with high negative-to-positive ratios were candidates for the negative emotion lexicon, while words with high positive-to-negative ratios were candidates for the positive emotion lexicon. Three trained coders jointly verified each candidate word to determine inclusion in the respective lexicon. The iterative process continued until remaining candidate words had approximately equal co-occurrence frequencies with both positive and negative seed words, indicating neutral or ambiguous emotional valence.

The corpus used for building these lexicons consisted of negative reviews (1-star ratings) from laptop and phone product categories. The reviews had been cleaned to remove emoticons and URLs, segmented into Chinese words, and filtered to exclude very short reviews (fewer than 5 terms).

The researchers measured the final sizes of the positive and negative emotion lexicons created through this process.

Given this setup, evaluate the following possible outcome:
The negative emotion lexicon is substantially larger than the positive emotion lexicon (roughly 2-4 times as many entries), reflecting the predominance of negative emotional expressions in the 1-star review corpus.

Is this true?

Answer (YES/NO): NO